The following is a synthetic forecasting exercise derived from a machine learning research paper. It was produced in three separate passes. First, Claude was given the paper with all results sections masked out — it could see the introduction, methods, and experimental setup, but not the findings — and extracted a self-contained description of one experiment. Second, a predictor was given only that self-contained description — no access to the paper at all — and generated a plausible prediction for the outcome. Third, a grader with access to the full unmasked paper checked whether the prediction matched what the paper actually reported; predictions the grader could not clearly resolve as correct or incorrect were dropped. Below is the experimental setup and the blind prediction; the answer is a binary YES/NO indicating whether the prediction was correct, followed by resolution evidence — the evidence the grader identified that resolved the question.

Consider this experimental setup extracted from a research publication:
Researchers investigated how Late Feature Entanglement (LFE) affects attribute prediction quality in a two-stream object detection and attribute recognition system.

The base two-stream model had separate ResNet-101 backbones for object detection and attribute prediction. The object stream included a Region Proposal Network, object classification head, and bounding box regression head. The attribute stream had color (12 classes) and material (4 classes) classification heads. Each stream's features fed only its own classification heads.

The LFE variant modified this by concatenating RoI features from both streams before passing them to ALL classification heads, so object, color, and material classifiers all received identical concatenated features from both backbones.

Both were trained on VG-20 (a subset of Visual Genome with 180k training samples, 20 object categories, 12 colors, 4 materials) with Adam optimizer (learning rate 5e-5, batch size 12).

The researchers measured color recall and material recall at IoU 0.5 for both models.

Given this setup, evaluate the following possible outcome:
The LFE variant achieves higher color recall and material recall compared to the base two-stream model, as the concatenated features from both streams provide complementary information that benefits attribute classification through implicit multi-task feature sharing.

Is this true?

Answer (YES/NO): NO